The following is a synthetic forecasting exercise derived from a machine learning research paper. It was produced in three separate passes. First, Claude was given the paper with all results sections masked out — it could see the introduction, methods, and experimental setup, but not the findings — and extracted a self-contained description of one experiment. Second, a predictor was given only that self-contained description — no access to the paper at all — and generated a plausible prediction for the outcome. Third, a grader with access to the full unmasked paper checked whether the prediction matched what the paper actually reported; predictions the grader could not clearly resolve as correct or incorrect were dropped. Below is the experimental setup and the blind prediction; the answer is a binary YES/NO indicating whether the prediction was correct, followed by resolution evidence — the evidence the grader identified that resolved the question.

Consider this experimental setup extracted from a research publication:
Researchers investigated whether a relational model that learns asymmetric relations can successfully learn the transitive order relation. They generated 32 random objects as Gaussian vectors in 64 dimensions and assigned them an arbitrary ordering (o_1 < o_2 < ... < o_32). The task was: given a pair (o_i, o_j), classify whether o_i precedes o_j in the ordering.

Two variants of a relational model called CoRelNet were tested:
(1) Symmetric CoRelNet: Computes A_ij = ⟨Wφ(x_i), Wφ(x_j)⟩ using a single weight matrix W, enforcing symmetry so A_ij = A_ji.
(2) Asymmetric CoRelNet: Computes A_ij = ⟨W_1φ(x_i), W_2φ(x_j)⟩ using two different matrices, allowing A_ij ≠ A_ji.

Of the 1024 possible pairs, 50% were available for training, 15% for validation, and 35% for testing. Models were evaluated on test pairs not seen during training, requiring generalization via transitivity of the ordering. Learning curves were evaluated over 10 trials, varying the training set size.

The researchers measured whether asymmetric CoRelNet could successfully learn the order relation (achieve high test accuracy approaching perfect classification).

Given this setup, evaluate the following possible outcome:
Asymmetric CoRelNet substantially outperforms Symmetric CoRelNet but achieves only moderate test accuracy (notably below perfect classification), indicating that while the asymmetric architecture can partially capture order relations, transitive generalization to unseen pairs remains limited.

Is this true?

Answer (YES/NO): NO